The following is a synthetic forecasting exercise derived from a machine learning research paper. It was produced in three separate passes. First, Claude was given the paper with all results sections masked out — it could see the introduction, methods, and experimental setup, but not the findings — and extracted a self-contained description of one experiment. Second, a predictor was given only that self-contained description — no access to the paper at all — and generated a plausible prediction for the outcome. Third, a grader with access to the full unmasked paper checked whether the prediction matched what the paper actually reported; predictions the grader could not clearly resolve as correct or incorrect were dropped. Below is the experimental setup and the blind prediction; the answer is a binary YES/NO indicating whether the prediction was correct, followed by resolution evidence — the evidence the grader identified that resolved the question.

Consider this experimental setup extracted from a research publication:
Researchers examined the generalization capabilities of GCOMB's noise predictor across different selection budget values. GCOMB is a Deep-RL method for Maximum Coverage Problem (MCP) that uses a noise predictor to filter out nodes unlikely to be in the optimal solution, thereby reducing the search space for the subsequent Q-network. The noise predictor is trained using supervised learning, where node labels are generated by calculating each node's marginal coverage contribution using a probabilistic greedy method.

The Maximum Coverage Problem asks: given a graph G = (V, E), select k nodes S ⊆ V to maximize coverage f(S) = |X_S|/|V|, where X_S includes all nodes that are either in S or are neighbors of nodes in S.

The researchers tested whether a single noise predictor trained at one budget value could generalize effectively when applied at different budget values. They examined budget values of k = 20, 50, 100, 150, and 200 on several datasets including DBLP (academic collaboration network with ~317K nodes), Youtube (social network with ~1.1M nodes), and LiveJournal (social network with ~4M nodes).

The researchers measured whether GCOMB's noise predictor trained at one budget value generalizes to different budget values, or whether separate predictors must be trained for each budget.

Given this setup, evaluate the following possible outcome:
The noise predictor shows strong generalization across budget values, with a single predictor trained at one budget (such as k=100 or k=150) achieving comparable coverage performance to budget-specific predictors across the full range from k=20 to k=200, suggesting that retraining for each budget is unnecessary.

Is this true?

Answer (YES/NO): NO